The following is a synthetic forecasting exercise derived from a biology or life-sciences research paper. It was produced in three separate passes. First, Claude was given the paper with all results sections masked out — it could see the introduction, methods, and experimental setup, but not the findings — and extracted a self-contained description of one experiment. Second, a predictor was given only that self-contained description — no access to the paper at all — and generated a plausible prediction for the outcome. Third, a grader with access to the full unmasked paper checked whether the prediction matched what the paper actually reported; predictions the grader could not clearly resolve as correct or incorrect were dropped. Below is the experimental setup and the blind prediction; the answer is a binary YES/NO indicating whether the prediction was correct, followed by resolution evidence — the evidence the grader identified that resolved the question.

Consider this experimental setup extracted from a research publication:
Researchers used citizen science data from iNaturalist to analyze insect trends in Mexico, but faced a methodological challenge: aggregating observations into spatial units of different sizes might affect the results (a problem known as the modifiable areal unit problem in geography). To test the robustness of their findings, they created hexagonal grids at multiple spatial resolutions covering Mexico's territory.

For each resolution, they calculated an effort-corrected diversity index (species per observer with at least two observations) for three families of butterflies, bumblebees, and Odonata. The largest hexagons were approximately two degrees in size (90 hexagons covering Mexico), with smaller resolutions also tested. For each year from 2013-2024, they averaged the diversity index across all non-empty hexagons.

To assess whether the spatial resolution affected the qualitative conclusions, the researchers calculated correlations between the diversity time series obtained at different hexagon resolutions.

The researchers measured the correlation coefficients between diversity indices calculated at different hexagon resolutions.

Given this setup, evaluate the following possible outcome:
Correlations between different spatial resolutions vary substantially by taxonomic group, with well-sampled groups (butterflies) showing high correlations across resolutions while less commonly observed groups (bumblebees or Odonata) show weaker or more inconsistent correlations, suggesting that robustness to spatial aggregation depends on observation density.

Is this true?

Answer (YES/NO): NO